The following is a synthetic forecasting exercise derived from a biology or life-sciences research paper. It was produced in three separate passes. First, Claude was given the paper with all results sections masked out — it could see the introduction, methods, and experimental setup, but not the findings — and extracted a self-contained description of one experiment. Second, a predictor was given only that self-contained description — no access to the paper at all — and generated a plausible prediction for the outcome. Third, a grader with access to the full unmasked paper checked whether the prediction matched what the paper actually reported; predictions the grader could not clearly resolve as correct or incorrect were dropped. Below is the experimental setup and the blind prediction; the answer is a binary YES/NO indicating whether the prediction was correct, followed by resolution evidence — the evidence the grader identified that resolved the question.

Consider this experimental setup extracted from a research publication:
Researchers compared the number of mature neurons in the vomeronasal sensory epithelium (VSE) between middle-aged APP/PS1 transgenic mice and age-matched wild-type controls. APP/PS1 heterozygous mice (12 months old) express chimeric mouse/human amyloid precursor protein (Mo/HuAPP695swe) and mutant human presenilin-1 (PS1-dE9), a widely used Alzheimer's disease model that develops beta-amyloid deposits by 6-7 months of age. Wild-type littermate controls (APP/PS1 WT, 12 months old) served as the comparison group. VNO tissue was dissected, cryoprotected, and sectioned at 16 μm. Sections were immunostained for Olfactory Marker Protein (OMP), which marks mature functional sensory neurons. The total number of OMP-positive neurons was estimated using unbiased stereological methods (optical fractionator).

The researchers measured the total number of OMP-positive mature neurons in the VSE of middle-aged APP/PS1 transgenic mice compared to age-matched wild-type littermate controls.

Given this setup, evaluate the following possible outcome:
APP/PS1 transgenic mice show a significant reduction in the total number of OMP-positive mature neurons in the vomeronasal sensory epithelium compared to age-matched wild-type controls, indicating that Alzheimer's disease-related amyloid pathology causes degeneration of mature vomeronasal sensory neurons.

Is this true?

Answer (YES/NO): NO